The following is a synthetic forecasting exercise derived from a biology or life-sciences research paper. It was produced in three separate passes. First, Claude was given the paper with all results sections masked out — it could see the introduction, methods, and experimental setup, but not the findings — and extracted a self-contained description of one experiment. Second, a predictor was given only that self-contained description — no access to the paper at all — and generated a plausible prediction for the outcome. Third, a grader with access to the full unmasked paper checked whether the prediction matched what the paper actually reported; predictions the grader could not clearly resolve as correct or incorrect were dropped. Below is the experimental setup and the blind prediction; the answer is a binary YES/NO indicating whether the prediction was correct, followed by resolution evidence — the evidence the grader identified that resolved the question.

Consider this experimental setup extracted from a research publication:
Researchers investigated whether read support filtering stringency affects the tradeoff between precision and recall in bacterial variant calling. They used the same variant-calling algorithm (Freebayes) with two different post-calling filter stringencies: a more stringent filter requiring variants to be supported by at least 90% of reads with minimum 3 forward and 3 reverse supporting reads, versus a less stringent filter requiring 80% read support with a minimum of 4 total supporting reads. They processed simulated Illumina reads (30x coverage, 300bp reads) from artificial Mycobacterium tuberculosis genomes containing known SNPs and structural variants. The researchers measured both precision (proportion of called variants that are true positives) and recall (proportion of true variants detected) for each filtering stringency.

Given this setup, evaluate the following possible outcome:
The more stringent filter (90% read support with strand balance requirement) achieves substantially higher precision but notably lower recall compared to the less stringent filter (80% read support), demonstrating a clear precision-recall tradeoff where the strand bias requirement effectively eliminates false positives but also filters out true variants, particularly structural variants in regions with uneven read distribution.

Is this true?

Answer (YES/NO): NO